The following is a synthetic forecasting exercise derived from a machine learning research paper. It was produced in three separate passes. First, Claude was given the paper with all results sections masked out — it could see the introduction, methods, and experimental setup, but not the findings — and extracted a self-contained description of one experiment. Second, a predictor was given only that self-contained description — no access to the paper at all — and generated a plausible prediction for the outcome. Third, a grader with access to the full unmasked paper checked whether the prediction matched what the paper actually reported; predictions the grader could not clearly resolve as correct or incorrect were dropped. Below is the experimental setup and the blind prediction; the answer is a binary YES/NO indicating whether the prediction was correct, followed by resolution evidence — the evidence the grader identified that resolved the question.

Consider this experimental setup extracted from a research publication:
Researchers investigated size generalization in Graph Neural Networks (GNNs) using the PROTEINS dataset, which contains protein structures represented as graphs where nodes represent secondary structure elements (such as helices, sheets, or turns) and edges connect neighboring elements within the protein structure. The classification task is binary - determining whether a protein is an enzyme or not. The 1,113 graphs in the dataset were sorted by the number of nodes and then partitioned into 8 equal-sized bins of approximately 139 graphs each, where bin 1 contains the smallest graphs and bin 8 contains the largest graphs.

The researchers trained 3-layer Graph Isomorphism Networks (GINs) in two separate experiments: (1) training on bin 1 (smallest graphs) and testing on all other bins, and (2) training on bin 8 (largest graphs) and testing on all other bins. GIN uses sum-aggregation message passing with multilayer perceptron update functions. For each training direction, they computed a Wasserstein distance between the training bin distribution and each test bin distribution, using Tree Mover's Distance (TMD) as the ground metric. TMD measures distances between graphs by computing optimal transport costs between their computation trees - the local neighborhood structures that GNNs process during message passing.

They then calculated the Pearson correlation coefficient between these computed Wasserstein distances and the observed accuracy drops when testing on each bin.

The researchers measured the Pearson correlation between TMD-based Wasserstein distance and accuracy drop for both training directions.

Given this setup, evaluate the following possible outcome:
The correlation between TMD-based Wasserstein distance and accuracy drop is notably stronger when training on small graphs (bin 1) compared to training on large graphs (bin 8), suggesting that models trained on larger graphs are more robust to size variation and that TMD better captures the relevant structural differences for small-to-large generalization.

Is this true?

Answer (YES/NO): NO